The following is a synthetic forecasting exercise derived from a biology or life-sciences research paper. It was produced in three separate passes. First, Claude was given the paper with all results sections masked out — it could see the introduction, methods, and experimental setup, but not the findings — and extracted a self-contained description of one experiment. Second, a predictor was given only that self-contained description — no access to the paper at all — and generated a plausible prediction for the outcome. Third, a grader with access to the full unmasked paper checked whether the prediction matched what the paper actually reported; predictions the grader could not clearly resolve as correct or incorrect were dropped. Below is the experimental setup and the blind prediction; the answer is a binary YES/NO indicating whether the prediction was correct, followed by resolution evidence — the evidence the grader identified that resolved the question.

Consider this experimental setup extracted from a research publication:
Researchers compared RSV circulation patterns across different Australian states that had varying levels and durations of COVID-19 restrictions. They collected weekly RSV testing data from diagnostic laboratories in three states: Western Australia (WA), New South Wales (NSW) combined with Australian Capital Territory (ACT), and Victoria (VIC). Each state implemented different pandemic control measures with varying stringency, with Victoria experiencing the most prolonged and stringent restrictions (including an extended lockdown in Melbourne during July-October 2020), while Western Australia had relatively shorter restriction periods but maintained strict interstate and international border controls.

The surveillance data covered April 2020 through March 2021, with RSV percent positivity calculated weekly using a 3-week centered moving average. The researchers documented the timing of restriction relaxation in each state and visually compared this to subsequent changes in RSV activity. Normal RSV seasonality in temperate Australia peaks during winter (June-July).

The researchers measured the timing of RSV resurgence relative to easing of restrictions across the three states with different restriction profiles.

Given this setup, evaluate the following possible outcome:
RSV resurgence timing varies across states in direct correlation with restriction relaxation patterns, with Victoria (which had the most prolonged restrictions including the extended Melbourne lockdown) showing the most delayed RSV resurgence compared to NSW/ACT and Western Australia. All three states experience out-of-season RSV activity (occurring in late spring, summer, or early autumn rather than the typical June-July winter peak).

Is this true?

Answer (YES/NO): YES